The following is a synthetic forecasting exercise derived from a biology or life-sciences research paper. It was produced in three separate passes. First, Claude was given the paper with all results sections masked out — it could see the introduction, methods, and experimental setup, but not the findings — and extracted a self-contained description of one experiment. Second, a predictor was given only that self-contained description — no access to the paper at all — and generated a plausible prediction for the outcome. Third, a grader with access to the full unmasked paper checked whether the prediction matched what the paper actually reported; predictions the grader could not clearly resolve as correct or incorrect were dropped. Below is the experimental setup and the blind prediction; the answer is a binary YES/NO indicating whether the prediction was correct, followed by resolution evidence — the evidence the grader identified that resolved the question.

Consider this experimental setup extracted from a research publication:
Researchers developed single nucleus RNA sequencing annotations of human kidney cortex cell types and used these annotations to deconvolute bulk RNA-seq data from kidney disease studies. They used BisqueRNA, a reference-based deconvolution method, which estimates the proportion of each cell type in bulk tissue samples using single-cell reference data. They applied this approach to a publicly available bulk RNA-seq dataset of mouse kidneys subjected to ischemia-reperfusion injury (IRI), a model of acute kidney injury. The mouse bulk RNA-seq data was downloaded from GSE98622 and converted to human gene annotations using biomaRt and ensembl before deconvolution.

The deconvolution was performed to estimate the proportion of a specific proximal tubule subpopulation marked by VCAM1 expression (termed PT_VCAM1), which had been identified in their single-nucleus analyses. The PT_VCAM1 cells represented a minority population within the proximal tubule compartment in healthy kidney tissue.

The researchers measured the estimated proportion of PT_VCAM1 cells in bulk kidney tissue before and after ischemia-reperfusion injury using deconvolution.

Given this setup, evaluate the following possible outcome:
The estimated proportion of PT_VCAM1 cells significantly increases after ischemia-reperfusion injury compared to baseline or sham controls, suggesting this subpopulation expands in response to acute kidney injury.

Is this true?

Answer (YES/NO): YES